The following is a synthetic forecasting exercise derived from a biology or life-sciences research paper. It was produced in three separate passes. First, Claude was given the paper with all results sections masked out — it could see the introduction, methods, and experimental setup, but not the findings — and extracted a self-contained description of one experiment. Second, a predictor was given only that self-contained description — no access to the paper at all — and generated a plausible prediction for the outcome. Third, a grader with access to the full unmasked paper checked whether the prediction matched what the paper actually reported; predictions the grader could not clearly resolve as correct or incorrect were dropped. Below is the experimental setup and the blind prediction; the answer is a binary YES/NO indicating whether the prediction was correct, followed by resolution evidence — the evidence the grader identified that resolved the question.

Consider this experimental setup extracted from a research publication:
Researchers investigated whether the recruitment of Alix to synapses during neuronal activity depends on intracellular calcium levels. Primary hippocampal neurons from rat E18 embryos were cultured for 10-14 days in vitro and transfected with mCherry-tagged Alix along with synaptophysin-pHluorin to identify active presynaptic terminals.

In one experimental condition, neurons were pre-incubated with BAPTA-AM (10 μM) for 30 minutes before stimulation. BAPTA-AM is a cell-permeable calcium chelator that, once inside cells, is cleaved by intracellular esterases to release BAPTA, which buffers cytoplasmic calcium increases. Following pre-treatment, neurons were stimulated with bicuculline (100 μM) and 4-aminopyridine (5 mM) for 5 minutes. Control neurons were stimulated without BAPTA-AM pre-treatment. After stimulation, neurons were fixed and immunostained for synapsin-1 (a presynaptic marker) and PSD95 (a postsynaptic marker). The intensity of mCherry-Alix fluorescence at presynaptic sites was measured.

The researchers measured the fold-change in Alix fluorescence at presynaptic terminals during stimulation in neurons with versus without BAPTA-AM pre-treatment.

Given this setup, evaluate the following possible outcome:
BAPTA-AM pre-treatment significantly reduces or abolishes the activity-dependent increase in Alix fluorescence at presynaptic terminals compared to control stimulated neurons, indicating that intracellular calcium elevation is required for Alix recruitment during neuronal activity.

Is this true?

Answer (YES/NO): YES